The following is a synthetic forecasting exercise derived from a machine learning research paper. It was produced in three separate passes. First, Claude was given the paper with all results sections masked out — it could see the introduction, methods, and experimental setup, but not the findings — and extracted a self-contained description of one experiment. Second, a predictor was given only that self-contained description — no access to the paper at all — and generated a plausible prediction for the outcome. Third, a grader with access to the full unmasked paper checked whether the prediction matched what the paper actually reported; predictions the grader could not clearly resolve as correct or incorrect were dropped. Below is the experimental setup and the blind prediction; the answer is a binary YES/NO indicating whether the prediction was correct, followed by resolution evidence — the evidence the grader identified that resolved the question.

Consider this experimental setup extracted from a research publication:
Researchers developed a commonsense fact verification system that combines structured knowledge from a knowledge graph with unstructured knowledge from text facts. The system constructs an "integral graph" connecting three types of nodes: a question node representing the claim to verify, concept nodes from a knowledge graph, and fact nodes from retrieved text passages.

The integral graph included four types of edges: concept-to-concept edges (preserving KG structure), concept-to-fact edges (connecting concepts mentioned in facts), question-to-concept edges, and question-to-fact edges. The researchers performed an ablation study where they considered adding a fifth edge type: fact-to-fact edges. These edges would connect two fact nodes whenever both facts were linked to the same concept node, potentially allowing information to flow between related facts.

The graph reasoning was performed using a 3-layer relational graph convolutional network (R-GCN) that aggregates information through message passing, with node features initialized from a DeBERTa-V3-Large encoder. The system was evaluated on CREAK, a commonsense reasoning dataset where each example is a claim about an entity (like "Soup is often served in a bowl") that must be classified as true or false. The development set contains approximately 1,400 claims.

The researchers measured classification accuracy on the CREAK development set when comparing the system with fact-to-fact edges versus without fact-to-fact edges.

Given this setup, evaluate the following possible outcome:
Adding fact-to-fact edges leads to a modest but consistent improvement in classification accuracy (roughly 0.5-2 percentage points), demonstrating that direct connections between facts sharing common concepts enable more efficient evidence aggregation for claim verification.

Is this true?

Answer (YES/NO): NO